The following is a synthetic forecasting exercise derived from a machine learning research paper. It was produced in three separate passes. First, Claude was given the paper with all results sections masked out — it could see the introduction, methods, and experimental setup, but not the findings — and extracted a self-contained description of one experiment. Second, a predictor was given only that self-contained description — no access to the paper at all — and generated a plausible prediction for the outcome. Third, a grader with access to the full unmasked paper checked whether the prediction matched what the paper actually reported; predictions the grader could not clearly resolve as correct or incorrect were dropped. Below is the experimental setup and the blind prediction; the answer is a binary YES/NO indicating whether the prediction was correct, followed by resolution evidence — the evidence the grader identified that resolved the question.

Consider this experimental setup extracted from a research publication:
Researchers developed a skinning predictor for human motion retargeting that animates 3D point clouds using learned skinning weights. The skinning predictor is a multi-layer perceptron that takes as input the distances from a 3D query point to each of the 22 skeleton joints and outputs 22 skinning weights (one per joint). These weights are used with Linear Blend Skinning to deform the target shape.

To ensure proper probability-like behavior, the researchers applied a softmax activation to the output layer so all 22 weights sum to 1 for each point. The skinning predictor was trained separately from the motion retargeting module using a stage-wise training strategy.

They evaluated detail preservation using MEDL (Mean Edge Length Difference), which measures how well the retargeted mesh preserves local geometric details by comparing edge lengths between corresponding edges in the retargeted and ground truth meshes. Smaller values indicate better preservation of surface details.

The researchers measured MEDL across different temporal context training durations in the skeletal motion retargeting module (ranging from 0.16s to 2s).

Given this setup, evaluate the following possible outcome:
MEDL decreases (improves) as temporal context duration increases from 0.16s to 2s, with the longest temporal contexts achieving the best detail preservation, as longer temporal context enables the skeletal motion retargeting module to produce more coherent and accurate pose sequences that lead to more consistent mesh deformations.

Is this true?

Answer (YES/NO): NO